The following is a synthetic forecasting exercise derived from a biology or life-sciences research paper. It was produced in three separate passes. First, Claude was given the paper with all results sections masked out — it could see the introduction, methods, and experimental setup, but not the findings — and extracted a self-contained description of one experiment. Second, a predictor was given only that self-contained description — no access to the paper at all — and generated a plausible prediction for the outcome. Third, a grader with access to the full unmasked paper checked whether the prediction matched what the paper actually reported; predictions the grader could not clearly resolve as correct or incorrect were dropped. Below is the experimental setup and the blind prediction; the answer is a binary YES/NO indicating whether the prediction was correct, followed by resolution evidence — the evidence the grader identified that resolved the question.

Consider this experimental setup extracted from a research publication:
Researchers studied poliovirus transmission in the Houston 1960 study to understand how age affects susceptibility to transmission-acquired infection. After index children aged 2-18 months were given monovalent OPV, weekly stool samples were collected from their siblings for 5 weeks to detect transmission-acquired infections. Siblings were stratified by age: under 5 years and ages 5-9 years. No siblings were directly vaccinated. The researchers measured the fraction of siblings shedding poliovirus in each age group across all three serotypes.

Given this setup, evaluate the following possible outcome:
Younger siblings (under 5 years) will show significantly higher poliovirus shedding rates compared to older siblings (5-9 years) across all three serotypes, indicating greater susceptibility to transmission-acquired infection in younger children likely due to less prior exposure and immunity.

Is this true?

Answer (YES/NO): YES